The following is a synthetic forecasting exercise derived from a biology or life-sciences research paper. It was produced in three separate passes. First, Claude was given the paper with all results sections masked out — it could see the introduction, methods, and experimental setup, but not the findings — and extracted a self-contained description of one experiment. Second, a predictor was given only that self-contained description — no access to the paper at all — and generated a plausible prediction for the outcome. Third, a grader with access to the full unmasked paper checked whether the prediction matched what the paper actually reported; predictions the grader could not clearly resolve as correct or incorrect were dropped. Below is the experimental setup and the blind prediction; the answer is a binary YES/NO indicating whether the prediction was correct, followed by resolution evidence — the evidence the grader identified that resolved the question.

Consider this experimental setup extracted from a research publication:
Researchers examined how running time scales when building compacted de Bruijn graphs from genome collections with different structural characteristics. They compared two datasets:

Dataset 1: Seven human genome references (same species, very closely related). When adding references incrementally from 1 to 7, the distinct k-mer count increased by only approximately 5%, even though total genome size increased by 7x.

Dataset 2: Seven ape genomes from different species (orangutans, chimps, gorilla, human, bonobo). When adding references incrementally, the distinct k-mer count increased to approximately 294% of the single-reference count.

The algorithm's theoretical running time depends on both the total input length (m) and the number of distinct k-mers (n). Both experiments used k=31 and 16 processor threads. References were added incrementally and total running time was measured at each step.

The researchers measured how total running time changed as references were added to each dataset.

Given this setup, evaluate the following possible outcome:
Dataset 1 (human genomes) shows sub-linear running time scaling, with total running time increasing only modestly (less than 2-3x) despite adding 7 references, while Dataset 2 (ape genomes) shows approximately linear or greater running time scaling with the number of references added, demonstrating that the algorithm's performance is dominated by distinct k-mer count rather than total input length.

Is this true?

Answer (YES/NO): NO